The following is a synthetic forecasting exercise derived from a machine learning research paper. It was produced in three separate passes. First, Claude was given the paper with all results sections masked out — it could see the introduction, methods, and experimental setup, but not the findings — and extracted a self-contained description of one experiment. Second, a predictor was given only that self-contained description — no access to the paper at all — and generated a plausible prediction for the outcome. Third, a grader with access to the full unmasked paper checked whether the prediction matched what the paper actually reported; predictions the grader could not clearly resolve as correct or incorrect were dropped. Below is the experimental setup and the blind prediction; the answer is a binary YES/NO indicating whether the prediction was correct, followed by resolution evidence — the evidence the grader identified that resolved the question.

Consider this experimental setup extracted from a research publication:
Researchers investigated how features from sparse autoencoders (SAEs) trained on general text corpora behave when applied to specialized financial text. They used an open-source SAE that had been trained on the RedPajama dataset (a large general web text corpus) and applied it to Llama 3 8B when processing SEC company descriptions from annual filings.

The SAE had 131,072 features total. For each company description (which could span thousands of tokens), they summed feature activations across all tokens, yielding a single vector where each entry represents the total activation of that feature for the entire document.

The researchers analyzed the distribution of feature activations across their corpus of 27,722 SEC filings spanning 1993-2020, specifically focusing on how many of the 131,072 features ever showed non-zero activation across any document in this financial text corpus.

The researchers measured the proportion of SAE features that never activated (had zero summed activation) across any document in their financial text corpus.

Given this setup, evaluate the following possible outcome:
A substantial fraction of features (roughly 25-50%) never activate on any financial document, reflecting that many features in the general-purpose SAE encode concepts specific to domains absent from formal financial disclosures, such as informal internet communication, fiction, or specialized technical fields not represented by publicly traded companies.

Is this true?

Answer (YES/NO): YES